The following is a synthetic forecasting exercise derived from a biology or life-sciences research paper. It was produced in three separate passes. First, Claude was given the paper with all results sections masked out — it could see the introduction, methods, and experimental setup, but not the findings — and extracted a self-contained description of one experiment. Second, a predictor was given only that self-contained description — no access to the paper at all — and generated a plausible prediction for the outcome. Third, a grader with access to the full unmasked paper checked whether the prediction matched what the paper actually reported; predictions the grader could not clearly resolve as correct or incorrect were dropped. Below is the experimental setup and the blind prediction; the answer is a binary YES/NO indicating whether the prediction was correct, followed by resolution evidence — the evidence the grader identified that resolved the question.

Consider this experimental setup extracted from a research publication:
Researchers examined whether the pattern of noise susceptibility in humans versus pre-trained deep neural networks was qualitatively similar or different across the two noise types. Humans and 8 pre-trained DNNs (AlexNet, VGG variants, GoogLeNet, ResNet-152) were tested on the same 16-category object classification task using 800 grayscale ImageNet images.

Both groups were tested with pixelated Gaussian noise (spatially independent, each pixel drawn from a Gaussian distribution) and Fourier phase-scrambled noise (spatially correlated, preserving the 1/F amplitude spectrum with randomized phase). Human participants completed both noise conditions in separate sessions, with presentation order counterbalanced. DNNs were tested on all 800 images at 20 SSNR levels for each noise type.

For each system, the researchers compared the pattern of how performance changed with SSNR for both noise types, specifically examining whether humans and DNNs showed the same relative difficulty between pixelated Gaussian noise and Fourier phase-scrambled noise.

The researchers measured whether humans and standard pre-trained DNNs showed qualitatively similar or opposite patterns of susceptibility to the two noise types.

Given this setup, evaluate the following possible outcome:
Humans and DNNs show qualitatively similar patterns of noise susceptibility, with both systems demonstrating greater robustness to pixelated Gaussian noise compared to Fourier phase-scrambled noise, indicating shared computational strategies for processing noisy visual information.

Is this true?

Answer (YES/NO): NO